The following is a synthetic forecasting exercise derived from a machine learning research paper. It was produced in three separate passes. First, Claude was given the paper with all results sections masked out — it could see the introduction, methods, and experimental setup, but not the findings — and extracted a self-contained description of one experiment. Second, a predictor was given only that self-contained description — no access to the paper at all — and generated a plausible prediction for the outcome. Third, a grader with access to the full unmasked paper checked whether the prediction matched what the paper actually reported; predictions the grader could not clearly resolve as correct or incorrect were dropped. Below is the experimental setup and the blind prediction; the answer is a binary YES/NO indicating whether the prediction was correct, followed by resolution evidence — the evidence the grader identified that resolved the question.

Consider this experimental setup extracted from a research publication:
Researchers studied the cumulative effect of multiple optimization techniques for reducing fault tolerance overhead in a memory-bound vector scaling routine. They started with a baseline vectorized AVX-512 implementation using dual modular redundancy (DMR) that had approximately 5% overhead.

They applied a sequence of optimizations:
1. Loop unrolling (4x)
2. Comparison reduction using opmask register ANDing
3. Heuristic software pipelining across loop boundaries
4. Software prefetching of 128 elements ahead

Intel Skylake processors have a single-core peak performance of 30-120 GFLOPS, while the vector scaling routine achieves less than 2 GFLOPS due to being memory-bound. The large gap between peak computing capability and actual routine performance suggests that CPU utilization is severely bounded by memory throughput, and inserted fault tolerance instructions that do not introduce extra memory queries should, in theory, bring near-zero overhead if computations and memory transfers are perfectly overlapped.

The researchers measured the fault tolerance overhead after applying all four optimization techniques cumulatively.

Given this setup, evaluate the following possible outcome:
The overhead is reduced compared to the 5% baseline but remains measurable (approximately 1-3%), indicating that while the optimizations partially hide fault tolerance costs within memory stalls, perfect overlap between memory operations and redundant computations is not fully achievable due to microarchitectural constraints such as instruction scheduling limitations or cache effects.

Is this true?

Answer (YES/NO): NO